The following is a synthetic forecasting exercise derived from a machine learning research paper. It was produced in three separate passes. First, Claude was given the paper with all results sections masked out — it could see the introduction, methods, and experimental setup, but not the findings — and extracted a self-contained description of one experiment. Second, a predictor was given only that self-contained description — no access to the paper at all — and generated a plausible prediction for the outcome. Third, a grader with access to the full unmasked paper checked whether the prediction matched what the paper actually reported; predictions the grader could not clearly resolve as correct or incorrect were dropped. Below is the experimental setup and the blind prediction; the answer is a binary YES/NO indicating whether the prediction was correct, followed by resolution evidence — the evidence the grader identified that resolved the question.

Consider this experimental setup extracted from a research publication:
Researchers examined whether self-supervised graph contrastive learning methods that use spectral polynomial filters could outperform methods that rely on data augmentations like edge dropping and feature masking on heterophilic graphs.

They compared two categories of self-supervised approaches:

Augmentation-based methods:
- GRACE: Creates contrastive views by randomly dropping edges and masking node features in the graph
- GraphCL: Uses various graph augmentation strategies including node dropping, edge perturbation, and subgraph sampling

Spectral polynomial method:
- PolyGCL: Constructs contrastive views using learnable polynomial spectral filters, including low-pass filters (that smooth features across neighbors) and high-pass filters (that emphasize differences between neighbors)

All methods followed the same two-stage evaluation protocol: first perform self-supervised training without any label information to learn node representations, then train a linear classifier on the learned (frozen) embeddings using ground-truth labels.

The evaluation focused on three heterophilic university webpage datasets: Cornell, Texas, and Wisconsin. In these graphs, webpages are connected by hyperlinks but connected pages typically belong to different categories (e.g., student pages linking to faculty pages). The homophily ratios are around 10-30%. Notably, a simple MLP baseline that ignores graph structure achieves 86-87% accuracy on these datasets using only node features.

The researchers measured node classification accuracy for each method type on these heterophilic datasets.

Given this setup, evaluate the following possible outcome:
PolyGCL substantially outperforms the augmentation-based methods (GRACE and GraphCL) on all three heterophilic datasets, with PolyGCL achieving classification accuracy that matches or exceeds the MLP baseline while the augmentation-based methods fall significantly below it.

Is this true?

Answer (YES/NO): NO